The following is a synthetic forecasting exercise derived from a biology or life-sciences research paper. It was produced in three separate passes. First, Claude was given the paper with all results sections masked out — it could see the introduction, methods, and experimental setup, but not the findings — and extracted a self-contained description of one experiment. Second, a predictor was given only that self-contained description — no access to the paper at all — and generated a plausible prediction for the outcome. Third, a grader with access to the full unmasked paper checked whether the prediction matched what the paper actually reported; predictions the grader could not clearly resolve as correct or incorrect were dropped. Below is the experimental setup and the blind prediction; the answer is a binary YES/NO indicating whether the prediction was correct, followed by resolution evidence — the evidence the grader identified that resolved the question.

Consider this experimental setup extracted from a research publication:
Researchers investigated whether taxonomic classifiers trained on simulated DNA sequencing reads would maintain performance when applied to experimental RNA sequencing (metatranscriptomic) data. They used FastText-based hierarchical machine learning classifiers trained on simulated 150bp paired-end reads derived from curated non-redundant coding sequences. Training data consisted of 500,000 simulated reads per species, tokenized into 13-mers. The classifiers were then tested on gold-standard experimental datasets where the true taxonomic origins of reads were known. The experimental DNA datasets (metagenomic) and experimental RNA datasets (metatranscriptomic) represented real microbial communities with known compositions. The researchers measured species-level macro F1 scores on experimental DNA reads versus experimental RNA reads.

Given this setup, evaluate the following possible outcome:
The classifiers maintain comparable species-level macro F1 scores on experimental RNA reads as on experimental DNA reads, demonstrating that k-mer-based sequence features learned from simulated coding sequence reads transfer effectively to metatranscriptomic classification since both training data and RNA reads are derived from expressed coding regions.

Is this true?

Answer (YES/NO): NO